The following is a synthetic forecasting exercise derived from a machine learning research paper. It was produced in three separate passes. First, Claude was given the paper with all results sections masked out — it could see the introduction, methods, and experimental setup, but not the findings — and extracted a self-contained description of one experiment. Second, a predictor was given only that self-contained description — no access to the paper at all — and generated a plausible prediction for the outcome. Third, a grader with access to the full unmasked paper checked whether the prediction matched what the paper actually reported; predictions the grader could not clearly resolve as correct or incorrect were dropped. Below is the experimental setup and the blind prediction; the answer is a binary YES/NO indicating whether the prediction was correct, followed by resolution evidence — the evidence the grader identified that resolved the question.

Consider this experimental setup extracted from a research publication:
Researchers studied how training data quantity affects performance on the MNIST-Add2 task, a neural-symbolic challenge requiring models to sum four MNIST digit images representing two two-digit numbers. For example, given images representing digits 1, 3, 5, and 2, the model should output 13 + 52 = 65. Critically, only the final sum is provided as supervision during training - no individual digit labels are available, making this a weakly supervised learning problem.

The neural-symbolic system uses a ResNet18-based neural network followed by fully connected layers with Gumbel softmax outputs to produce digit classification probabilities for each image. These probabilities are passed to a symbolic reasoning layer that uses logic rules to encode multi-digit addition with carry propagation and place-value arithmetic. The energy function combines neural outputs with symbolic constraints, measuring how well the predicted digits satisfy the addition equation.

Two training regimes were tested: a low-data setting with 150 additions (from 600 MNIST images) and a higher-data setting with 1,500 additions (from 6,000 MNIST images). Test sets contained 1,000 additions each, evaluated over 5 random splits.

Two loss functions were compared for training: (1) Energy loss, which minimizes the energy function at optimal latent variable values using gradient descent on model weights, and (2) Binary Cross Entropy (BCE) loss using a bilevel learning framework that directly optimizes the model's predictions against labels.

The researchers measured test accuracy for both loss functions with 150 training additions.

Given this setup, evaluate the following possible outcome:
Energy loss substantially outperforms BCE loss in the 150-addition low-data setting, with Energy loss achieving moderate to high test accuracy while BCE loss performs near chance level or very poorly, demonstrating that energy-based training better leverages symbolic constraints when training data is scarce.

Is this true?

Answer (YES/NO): NO